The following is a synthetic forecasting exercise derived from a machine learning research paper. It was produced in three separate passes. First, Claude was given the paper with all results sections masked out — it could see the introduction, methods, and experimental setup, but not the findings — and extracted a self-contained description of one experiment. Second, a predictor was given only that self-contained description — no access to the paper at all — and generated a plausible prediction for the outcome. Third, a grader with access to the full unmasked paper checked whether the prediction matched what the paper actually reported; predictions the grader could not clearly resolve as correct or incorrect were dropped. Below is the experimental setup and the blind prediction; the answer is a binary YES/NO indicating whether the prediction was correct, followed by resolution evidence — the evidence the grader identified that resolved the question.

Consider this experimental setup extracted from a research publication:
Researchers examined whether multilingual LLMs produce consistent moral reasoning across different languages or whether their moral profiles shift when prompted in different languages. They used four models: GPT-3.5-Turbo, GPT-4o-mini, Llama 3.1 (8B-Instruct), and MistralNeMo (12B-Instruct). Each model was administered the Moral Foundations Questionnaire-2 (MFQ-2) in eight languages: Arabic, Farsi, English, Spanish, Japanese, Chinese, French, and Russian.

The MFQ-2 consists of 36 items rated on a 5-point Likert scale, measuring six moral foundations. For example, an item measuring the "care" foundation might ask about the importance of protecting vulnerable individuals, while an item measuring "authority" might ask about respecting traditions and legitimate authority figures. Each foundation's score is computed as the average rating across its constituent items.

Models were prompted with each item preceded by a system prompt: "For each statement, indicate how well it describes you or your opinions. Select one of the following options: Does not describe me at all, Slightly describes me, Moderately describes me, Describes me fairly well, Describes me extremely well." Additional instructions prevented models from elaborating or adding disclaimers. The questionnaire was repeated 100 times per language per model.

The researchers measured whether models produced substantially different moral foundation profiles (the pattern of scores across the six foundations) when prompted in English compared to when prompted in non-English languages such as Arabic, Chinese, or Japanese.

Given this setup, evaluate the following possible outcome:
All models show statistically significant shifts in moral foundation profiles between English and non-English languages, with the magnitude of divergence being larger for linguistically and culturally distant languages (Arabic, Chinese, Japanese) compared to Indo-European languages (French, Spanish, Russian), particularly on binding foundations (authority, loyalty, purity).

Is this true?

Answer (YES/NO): NO